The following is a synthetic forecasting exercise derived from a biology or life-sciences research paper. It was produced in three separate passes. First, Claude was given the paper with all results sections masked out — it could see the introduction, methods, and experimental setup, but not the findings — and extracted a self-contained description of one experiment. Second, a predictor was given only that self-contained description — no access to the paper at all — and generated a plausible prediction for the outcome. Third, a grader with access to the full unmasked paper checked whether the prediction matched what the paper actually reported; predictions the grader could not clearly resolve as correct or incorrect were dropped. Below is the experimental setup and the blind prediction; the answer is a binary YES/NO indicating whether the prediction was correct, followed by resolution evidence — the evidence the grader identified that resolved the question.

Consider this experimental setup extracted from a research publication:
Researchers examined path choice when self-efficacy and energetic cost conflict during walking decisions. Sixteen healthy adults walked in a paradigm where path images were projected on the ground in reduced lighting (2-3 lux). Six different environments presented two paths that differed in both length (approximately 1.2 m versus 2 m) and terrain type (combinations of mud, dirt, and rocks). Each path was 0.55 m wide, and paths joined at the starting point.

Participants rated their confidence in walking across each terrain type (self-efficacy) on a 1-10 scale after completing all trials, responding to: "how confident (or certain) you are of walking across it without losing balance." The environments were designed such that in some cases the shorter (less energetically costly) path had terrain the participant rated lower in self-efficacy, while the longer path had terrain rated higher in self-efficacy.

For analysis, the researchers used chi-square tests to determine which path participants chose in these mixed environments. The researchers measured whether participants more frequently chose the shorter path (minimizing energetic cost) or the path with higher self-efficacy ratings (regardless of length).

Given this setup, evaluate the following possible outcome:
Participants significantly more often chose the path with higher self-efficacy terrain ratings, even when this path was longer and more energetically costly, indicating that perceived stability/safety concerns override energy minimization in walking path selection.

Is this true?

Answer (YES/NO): YES